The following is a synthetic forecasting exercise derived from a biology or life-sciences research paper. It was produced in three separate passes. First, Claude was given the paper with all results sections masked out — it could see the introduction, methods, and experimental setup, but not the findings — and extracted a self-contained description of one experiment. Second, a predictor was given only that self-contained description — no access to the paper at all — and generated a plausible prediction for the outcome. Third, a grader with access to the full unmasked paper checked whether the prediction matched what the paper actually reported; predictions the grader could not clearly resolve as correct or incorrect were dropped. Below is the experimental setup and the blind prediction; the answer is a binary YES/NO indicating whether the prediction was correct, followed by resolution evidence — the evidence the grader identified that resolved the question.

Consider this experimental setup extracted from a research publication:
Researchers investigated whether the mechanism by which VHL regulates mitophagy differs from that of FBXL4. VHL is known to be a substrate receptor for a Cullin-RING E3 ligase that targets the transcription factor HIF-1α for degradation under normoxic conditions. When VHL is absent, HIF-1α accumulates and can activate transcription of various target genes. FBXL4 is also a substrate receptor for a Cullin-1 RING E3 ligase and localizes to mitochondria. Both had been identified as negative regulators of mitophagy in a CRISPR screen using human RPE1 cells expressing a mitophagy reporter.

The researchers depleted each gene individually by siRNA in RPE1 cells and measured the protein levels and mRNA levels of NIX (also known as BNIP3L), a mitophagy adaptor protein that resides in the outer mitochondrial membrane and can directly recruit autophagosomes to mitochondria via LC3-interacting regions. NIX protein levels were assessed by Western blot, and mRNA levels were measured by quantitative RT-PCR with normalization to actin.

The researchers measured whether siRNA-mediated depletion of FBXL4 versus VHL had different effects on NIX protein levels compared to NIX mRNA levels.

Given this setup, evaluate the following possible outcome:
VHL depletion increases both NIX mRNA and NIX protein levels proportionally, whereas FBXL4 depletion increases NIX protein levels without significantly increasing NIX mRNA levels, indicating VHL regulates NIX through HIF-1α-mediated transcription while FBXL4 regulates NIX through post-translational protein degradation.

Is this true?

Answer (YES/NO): NO